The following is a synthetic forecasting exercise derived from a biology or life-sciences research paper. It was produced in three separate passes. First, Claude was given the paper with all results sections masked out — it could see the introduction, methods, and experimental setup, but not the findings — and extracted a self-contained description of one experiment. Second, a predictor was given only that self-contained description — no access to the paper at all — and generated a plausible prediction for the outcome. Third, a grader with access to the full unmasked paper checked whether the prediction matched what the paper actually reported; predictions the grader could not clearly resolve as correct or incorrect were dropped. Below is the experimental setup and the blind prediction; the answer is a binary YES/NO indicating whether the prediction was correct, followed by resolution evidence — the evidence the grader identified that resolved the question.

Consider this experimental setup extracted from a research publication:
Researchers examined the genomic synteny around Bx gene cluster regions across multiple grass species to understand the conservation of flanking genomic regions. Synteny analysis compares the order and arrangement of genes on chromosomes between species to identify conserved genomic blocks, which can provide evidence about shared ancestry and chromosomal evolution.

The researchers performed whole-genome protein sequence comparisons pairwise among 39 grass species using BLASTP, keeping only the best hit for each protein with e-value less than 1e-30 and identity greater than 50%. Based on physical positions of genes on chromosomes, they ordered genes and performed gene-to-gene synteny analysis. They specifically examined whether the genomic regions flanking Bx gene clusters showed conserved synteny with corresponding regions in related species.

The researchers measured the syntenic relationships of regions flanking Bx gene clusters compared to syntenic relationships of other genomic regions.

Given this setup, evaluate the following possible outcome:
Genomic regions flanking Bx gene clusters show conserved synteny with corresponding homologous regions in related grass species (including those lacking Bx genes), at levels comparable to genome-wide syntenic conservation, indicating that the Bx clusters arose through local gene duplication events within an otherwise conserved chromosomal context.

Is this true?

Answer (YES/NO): NO